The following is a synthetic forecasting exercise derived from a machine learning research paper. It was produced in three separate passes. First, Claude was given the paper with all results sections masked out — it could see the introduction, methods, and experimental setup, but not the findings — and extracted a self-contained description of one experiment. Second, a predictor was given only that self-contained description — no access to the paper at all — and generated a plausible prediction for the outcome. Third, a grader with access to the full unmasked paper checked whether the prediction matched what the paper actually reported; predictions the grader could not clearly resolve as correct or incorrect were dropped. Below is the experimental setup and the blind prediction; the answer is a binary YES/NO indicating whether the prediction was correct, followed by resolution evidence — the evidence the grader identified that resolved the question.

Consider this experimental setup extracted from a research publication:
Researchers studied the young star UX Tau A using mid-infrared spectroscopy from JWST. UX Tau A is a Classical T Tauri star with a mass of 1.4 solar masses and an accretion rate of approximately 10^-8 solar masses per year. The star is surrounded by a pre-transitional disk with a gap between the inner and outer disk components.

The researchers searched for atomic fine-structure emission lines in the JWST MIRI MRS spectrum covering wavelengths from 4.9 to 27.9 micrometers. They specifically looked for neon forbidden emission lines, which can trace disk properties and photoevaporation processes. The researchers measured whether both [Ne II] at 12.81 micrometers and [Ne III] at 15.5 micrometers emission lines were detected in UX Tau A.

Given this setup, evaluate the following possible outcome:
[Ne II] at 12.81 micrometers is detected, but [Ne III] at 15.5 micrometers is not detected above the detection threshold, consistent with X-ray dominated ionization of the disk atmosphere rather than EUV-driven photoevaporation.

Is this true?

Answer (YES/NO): NO